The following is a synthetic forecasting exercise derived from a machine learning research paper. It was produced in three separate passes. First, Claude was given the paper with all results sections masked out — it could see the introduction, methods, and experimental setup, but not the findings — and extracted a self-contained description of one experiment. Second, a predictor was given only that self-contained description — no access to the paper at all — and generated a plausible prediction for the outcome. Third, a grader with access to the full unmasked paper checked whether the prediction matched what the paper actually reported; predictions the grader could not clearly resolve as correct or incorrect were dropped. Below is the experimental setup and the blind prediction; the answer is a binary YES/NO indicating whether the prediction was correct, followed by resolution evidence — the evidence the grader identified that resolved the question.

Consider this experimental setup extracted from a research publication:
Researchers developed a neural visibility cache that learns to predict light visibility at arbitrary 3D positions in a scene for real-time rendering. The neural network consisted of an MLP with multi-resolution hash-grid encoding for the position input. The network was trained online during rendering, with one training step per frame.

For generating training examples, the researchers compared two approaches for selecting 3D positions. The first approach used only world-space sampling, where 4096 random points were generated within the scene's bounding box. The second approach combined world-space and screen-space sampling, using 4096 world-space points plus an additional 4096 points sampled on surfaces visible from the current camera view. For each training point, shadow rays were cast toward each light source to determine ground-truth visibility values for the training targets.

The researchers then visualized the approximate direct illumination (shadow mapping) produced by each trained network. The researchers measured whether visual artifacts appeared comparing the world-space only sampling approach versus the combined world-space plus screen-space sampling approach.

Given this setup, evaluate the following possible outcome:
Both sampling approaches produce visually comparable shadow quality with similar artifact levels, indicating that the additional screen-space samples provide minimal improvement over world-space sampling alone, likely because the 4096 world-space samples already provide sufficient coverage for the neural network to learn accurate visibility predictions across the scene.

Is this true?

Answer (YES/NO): NO